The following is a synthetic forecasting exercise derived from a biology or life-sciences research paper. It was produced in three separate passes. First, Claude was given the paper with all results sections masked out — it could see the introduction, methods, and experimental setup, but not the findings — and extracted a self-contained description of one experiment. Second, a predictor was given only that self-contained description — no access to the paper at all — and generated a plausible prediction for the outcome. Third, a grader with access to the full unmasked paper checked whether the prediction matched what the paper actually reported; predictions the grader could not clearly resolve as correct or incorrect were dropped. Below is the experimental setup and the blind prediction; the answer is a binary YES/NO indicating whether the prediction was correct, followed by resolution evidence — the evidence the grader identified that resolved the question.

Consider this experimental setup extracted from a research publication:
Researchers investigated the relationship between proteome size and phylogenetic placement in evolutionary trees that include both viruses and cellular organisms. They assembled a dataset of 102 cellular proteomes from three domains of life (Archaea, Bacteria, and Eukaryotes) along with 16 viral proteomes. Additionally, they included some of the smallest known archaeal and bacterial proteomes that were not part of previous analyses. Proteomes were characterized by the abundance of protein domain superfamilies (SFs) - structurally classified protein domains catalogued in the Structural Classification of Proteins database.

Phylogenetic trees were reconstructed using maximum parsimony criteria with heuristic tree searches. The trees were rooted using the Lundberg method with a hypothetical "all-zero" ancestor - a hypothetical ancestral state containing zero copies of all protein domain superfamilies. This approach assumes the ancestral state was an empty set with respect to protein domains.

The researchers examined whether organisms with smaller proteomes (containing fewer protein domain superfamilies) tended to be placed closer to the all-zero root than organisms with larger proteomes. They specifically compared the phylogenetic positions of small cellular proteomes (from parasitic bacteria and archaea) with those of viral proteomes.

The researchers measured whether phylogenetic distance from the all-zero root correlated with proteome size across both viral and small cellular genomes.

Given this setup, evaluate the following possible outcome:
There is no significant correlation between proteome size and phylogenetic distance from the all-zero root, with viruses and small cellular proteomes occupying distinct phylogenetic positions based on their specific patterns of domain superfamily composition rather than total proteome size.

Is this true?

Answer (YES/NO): NO